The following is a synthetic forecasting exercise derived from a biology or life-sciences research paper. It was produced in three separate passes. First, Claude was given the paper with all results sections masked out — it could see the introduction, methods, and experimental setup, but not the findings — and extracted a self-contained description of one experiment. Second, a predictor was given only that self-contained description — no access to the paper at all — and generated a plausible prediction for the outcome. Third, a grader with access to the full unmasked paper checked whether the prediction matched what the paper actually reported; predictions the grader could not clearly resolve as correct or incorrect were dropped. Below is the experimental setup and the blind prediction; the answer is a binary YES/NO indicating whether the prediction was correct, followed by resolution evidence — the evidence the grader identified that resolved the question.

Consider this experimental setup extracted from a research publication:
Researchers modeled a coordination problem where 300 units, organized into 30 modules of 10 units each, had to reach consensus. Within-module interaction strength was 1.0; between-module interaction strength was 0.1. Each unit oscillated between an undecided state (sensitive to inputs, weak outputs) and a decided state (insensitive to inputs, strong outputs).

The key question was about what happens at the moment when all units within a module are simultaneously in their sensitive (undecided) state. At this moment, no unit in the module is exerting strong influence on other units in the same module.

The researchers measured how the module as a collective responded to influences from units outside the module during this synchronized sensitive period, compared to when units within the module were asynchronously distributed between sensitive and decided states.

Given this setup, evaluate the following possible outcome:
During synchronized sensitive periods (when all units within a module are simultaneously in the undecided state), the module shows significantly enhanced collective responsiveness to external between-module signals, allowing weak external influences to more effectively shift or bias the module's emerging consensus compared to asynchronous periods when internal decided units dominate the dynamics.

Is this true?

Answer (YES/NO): YES